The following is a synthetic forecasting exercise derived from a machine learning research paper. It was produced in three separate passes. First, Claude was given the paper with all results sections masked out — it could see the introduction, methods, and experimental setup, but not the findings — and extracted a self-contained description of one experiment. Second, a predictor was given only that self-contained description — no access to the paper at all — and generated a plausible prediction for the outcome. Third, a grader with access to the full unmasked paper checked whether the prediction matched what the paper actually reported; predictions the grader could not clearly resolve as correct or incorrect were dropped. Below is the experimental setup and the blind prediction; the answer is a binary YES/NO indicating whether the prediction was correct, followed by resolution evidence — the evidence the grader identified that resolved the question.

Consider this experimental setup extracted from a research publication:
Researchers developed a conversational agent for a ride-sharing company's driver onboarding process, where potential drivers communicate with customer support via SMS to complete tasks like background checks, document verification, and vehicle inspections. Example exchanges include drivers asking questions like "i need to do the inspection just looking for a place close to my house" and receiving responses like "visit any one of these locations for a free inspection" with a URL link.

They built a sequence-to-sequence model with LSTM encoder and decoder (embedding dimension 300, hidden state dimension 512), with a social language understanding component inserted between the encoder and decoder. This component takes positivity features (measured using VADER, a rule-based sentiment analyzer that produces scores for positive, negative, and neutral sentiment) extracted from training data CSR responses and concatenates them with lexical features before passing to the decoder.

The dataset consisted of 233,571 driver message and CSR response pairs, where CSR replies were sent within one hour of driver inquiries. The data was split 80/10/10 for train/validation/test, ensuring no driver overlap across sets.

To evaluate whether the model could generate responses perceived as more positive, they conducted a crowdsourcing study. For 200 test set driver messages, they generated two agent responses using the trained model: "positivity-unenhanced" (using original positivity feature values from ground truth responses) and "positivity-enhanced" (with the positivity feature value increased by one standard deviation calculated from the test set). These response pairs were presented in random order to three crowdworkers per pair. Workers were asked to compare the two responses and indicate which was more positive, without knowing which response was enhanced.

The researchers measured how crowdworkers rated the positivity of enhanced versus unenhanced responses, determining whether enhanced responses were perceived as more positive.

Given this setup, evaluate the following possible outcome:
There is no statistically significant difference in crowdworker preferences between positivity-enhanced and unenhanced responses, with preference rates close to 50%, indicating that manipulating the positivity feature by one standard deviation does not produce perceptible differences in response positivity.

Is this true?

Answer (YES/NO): NO